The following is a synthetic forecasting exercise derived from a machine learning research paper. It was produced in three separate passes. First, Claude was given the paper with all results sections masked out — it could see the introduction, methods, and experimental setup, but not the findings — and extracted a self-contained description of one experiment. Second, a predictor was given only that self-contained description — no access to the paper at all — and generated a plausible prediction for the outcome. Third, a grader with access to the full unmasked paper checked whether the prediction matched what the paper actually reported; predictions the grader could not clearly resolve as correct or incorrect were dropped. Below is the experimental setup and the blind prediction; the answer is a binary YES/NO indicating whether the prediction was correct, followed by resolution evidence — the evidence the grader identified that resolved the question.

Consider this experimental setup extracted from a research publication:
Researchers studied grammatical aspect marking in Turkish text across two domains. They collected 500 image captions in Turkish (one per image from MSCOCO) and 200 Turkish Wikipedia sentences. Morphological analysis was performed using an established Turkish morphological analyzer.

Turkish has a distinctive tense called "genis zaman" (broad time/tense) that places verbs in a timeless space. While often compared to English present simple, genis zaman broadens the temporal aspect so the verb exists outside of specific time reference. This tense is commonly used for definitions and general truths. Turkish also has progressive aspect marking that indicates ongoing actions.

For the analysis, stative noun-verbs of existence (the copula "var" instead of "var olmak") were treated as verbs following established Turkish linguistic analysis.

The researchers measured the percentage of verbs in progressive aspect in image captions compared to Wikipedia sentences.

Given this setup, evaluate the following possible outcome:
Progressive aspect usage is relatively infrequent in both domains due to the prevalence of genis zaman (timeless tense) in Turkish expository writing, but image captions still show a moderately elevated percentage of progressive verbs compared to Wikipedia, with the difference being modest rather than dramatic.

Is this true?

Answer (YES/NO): NO